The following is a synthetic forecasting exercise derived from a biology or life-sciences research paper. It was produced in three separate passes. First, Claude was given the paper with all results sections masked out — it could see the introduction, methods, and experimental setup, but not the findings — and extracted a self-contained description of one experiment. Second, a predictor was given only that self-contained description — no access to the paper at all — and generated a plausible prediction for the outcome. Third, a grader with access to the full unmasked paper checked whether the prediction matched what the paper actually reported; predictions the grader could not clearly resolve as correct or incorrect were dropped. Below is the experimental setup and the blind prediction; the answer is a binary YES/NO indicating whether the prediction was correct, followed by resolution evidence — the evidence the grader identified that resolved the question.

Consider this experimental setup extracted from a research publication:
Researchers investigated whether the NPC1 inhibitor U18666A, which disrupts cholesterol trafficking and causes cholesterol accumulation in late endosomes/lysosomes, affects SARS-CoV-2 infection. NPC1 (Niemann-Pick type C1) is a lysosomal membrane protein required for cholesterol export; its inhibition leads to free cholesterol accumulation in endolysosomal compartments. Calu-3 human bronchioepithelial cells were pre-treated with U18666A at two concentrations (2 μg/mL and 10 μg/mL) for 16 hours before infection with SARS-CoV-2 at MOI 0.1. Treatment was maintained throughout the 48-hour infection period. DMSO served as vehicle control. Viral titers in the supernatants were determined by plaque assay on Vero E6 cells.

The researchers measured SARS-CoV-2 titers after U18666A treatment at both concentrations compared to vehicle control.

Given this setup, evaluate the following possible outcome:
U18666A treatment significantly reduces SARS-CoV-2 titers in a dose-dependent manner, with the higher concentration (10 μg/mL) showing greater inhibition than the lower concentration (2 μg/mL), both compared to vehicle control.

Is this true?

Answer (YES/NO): YES